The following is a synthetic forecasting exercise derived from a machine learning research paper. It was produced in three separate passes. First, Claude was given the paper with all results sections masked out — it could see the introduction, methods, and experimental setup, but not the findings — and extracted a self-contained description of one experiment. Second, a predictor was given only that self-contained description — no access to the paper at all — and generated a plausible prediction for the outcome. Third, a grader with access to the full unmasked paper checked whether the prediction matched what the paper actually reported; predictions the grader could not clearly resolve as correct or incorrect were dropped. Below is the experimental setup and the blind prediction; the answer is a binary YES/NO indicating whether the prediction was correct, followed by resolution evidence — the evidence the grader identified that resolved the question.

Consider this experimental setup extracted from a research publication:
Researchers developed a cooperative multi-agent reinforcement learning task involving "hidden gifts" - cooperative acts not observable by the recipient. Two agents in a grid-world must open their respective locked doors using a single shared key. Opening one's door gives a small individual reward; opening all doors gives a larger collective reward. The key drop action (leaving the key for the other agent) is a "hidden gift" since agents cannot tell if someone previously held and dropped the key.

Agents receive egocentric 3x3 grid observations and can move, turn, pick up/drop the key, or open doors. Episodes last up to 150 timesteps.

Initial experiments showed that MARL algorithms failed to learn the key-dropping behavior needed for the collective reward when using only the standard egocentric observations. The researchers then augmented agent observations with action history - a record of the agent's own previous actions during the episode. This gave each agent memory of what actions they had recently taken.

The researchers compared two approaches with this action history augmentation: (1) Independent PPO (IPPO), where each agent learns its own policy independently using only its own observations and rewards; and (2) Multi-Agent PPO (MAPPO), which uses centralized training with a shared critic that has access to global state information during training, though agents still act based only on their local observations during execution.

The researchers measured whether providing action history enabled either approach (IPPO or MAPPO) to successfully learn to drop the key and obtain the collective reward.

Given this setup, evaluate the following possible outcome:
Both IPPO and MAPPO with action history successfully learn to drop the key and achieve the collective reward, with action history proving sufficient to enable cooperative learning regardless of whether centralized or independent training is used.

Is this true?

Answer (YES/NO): NO